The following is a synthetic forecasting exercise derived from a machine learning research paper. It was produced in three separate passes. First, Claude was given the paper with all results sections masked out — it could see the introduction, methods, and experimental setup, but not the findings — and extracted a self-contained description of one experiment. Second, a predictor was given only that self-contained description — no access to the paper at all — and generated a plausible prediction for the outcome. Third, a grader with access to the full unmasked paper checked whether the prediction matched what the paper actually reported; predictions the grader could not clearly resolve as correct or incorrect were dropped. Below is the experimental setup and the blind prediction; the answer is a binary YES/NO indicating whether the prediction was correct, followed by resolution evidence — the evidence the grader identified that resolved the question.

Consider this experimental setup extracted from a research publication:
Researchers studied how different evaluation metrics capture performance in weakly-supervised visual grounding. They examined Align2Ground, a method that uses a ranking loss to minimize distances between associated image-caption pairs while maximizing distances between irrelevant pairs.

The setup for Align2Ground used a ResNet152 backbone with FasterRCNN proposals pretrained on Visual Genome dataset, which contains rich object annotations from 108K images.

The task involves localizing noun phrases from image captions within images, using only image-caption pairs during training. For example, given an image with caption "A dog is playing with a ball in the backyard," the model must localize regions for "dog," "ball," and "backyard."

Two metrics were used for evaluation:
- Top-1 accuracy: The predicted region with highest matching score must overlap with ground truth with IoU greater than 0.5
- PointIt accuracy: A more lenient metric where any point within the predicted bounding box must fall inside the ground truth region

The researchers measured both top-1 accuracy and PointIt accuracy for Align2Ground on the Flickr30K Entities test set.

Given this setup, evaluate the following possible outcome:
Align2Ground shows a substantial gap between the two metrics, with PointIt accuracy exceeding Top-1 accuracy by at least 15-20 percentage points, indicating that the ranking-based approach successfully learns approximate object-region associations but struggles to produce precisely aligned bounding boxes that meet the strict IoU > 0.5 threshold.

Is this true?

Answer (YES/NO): YES